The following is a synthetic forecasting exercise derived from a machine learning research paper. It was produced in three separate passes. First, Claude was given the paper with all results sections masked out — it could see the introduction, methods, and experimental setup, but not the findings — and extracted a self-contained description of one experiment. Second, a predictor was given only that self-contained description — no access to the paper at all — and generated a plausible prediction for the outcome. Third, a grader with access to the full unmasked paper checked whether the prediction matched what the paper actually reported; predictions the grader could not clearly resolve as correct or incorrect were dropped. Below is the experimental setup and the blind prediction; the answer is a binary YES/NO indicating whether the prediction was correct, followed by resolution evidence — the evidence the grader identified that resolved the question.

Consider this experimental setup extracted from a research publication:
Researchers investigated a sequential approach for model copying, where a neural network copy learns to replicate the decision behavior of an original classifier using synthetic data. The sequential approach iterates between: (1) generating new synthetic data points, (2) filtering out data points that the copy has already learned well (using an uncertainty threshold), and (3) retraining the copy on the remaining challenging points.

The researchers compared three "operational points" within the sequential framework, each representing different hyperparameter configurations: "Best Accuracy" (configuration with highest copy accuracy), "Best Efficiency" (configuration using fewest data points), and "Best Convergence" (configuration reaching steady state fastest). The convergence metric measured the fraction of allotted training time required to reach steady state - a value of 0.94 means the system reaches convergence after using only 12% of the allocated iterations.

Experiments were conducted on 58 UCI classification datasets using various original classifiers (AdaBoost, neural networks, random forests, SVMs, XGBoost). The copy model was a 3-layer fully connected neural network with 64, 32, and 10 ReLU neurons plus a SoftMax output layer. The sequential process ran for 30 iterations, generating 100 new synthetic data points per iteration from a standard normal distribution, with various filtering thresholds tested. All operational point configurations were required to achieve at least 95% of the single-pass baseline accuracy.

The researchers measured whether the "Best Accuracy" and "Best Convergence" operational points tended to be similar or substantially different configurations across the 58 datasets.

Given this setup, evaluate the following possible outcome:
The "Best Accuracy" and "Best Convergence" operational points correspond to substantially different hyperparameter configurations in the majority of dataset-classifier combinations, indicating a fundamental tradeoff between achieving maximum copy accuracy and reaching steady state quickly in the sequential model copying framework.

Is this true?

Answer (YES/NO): NO